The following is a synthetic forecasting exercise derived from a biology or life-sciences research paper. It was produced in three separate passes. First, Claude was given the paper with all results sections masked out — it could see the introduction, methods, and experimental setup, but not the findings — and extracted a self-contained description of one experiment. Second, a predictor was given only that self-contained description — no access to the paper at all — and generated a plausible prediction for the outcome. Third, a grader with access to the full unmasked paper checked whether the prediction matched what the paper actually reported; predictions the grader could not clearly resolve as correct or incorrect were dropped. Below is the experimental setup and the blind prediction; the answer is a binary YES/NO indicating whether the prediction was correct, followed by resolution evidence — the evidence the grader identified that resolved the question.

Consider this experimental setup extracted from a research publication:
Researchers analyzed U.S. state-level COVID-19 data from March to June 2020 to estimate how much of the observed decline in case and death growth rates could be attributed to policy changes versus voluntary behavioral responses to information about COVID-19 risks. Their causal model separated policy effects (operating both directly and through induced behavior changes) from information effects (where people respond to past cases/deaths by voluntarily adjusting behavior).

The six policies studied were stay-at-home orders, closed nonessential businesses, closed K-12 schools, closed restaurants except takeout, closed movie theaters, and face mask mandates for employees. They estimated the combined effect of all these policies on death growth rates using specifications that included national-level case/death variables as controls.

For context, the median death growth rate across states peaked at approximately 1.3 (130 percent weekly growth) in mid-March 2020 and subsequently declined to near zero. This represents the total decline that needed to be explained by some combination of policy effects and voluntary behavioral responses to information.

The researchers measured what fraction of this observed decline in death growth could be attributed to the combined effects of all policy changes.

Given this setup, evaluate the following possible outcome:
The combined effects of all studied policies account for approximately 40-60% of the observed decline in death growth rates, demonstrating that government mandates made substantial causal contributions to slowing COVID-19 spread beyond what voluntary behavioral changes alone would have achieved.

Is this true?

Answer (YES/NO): NO